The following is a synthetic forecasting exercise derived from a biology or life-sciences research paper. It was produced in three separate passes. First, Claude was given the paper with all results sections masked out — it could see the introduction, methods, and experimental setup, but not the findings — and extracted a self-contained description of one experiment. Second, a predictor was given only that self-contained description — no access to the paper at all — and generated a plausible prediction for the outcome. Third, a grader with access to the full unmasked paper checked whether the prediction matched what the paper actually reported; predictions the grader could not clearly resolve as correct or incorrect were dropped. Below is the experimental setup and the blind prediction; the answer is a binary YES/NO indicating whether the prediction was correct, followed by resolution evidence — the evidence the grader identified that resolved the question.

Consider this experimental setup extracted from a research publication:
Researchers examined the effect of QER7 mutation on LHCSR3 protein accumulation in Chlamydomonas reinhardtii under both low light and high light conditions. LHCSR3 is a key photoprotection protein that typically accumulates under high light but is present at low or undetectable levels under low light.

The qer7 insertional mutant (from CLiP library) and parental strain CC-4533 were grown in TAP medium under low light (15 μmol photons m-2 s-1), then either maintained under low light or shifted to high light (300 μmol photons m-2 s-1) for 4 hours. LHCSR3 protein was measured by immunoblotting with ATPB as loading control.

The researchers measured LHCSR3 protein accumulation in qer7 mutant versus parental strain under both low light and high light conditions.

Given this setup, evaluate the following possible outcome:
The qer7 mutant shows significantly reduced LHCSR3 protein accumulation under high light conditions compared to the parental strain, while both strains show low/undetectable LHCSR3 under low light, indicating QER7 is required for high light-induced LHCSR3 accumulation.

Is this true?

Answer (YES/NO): NO